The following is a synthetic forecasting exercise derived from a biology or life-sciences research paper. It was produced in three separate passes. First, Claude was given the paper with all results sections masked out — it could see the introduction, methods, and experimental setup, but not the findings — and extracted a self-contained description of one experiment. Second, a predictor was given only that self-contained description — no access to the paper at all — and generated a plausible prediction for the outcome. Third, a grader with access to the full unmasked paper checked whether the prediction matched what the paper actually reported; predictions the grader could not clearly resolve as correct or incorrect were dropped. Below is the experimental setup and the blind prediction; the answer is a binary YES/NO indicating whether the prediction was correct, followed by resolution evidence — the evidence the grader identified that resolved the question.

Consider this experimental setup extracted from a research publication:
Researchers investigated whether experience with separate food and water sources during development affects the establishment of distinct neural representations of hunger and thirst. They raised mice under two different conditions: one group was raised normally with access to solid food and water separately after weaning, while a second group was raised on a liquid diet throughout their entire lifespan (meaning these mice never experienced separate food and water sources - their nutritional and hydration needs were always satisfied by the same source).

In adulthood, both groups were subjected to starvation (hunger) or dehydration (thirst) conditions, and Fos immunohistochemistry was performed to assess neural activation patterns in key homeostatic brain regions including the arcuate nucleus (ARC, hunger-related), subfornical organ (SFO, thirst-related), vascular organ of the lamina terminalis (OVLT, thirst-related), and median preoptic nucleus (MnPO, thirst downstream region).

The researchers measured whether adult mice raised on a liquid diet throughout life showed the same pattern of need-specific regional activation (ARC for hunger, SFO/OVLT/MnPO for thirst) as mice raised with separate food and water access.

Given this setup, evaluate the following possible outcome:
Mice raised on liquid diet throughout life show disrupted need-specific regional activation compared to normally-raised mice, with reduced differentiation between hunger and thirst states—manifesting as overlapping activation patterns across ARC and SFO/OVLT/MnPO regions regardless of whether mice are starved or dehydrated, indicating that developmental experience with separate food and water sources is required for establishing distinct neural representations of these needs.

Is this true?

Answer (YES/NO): NO